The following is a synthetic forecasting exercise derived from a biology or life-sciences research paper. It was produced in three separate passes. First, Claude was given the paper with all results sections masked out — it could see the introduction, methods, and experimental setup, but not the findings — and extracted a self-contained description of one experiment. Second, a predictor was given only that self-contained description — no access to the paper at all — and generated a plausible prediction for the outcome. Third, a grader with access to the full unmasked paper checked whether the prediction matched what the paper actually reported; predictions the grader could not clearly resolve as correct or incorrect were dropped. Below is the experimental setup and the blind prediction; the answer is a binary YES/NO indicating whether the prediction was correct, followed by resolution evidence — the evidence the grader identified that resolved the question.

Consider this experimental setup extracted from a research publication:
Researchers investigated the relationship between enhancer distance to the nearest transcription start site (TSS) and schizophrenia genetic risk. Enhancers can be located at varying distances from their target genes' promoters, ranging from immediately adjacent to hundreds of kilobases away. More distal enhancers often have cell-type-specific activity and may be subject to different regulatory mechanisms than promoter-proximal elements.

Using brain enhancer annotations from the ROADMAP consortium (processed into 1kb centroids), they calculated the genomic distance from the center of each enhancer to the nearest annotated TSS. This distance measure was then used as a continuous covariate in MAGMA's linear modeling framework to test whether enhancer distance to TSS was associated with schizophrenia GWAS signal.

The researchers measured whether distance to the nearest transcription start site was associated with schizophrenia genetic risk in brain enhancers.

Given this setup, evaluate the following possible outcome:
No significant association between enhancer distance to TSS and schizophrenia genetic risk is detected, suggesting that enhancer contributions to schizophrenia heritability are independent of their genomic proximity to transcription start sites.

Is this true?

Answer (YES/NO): YES